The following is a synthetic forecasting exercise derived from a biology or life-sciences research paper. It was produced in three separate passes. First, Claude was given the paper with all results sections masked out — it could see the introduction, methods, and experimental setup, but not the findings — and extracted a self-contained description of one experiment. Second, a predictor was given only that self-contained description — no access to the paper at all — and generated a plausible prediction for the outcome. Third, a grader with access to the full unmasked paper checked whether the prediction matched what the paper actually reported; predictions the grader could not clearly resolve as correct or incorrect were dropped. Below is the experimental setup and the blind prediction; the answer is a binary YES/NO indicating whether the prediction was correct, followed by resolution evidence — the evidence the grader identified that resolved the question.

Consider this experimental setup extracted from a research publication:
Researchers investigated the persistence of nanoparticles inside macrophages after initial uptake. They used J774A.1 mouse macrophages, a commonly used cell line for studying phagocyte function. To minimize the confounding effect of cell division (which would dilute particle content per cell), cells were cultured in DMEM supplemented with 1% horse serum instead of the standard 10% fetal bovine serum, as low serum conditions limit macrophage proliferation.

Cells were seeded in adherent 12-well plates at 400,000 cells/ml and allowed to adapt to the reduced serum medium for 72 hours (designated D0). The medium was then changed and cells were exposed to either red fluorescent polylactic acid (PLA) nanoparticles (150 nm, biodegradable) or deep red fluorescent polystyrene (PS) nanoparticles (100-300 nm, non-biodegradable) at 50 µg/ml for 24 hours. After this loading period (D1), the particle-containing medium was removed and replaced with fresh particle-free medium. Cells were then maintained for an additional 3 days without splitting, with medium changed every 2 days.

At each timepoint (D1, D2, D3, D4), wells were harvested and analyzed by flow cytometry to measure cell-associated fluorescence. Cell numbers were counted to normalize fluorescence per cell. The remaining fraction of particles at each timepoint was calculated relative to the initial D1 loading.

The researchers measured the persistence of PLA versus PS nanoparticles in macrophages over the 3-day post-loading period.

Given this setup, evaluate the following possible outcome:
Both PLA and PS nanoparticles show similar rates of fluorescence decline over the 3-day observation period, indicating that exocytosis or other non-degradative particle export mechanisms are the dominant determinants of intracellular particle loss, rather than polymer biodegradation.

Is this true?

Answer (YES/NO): NO